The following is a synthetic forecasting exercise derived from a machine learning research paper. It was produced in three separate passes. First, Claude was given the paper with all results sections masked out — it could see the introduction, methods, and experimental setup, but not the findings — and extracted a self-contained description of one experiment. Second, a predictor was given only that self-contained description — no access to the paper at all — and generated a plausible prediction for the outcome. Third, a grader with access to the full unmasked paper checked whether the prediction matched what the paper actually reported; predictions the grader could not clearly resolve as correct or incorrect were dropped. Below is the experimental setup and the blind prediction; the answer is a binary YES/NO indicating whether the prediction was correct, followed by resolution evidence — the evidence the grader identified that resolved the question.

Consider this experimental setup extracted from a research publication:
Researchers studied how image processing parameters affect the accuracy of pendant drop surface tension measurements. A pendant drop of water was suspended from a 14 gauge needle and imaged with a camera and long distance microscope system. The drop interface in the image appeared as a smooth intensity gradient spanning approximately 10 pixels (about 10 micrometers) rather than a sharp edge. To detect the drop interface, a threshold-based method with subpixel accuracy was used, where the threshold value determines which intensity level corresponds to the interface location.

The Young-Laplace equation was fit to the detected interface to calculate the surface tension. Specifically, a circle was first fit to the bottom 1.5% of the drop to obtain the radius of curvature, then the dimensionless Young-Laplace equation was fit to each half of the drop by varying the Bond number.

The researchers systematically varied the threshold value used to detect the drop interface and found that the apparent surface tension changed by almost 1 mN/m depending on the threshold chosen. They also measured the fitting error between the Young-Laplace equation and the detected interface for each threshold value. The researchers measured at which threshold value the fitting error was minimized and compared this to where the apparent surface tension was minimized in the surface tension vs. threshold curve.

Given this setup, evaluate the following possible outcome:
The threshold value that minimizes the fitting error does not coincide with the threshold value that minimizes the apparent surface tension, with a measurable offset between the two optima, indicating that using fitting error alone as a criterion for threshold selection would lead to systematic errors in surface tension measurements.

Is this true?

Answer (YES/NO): NO